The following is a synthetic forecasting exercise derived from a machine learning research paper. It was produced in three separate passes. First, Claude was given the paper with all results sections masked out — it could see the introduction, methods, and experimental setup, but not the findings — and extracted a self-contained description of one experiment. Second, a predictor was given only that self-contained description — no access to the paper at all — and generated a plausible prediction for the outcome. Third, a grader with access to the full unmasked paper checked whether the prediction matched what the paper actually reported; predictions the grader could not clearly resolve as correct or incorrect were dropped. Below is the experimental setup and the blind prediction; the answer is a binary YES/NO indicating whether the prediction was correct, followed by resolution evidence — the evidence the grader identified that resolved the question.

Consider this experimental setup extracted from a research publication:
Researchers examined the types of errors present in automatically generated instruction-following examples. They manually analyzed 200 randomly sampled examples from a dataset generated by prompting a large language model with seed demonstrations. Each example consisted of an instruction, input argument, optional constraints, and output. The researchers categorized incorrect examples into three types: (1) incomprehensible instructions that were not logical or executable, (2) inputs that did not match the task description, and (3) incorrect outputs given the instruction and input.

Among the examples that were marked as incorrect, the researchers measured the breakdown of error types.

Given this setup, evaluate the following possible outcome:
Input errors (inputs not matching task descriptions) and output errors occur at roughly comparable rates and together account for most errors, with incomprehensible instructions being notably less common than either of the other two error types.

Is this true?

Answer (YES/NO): NO